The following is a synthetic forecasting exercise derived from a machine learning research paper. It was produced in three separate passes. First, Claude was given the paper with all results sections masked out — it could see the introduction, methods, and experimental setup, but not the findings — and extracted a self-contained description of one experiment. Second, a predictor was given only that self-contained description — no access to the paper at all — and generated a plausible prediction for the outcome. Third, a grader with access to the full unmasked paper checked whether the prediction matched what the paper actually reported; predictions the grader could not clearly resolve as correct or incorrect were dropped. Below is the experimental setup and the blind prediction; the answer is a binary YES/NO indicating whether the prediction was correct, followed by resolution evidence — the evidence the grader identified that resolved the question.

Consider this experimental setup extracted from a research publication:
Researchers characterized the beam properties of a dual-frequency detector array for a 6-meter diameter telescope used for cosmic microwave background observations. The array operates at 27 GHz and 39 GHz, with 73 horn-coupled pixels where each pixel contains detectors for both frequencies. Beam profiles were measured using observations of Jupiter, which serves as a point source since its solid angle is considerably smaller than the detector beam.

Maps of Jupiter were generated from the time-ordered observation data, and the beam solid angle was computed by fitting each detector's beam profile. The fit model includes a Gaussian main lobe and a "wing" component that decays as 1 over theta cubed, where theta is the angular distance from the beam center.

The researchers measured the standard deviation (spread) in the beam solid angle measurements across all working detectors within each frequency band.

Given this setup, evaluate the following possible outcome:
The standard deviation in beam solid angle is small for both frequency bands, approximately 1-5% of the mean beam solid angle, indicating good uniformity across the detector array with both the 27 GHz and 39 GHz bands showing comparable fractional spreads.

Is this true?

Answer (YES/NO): NO